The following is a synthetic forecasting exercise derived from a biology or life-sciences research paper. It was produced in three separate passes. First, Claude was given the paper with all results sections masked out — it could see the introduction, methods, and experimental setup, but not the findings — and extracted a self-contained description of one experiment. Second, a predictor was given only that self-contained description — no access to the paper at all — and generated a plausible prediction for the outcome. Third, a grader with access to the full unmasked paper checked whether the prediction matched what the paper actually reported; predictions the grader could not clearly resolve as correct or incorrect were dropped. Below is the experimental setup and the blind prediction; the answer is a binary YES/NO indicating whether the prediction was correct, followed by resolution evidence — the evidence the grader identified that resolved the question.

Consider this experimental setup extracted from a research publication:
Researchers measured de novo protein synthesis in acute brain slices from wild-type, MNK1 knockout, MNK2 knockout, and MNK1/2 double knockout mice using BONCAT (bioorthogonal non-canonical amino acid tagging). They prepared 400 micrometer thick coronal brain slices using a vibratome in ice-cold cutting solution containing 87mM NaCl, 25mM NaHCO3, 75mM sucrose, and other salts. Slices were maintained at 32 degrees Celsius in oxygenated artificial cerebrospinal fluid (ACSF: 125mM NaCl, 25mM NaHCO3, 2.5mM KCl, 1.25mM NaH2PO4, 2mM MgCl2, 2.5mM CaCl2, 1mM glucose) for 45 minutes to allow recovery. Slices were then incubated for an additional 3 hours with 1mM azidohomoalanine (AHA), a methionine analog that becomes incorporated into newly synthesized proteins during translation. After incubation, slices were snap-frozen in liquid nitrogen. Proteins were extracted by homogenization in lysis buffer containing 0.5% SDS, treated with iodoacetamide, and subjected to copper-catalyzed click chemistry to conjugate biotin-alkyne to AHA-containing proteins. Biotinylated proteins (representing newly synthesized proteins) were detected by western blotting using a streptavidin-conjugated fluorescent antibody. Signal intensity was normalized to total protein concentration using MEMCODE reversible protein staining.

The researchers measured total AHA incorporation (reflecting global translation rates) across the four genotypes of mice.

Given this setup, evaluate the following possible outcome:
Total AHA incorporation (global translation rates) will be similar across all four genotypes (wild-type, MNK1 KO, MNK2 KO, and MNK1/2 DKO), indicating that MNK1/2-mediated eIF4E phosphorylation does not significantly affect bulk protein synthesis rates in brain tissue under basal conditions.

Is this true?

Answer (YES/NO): NO